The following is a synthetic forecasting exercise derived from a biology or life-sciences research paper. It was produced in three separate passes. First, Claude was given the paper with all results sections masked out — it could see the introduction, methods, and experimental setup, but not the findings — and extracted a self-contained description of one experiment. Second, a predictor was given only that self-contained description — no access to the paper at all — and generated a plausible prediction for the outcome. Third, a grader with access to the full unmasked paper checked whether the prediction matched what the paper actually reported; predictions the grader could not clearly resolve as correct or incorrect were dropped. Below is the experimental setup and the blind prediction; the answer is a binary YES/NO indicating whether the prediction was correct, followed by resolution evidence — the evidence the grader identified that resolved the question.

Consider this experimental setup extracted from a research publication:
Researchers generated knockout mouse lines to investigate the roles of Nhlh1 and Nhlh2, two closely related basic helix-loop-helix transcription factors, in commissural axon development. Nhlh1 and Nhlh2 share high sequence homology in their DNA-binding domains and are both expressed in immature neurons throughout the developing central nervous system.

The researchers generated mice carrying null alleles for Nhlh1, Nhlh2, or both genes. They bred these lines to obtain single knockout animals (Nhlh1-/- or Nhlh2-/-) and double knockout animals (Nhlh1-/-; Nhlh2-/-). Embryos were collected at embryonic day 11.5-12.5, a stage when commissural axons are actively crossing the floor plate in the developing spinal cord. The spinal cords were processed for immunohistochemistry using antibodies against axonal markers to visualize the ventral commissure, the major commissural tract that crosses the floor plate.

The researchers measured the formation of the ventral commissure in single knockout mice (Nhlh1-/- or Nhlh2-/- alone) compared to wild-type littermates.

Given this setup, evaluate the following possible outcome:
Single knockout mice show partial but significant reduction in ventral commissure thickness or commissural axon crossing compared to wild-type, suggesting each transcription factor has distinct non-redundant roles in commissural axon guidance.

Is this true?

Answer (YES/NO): NO